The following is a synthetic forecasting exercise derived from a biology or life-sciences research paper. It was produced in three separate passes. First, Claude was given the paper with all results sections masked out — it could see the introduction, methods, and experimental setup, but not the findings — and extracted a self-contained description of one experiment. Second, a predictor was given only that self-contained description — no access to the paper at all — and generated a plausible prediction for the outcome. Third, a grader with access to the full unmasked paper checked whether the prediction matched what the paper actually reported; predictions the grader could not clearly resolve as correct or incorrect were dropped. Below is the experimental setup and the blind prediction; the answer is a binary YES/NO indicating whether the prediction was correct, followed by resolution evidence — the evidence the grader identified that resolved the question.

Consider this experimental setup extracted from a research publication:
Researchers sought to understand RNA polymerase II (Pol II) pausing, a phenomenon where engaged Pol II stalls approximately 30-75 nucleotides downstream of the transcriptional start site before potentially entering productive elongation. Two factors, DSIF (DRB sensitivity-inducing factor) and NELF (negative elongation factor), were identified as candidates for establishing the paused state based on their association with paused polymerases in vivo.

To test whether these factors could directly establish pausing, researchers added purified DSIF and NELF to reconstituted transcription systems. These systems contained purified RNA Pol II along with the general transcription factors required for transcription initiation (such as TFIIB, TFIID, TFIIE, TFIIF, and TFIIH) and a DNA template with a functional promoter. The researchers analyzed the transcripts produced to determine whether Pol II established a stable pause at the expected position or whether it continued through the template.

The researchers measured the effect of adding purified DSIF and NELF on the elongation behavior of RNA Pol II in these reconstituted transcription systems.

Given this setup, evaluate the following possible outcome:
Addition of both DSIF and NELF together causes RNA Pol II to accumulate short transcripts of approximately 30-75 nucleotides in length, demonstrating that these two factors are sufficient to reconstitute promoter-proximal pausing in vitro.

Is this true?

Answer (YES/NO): NO